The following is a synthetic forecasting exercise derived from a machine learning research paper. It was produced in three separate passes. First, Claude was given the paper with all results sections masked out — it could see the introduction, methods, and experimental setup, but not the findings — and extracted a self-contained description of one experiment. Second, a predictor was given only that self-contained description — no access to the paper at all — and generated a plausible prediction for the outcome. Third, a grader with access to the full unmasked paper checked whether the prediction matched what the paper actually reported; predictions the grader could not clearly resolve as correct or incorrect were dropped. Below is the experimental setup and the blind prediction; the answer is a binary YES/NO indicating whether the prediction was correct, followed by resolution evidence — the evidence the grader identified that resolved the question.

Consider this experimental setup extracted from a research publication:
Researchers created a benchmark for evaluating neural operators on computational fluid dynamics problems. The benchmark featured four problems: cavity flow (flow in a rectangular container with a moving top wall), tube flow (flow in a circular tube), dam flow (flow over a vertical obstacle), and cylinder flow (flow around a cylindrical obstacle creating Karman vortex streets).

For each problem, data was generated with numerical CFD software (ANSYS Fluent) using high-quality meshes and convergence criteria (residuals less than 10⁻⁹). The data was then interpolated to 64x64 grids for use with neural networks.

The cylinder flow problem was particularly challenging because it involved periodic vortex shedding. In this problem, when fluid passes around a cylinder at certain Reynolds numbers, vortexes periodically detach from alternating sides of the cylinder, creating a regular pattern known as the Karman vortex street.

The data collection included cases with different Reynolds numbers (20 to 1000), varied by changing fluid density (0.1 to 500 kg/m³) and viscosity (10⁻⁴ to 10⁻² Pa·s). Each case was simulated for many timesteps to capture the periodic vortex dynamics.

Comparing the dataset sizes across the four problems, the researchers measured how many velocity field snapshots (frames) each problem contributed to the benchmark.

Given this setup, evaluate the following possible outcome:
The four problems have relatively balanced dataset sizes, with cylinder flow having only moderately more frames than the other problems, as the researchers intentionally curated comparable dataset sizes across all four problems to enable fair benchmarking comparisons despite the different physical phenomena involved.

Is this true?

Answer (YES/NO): NO